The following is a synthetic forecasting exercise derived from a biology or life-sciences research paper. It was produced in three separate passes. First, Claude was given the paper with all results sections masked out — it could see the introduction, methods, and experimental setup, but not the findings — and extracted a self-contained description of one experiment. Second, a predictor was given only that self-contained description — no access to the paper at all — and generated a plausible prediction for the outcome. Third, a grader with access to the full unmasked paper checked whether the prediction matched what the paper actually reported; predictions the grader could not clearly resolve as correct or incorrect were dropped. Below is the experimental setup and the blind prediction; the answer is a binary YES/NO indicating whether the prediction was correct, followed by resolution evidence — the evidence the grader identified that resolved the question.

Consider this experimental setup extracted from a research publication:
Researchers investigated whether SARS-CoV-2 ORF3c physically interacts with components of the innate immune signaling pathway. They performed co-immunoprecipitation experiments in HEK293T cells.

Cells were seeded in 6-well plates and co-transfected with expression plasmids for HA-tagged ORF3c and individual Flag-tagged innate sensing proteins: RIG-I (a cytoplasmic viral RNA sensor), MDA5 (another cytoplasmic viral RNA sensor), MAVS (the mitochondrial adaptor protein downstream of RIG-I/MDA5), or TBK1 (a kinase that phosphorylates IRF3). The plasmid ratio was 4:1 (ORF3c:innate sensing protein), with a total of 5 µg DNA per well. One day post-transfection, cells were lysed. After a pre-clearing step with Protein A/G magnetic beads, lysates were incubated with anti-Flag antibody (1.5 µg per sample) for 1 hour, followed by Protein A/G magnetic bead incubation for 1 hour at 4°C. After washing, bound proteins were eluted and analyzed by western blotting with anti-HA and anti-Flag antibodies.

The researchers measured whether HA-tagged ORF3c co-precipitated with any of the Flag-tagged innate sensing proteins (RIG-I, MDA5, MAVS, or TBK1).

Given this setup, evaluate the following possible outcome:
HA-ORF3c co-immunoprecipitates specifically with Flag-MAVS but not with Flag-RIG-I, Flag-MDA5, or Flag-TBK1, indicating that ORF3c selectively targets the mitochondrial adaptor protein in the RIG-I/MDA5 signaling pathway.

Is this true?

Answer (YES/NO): YES